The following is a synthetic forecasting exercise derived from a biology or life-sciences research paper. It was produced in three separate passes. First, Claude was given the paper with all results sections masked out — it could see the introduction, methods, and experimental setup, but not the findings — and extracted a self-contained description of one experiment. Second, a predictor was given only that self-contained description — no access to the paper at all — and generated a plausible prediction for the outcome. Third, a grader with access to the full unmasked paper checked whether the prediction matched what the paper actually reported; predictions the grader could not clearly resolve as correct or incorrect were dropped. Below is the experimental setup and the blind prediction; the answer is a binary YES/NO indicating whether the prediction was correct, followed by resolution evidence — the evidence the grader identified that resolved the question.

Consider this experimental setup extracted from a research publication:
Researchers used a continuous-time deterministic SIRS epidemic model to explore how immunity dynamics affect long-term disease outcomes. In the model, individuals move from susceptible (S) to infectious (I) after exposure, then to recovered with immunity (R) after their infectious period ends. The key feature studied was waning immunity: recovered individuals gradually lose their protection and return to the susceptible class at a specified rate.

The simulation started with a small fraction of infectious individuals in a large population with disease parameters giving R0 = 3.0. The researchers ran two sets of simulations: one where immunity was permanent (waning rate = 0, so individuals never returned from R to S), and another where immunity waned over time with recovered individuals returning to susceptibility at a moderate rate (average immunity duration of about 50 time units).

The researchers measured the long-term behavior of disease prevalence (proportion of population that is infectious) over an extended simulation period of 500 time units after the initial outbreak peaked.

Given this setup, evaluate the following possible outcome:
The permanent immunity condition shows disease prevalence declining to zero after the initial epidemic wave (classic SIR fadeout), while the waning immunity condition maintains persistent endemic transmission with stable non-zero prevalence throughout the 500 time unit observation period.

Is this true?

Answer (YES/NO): YES